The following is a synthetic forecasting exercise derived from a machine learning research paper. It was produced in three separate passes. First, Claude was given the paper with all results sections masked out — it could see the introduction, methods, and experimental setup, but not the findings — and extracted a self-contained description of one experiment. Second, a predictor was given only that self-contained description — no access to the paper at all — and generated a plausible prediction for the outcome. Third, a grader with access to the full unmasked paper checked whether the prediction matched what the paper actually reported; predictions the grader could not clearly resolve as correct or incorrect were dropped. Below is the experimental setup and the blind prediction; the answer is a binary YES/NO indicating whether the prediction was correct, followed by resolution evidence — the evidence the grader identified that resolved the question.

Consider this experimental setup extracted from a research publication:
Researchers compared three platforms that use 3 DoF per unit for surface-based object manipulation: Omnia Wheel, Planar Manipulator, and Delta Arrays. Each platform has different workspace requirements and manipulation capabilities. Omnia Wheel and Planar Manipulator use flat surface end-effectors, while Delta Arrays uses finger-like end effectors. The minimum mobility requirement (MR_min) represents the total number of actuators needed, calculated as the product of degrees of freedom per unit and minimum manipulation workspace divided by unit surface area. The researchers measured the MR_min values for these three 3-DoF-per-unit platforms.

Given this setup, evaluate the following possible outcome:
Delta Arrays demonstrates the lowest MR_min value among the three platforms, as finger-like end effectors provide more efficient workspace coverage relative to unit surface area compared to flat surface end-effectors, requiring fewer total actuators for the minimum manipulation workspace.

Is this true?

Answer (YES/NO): NO